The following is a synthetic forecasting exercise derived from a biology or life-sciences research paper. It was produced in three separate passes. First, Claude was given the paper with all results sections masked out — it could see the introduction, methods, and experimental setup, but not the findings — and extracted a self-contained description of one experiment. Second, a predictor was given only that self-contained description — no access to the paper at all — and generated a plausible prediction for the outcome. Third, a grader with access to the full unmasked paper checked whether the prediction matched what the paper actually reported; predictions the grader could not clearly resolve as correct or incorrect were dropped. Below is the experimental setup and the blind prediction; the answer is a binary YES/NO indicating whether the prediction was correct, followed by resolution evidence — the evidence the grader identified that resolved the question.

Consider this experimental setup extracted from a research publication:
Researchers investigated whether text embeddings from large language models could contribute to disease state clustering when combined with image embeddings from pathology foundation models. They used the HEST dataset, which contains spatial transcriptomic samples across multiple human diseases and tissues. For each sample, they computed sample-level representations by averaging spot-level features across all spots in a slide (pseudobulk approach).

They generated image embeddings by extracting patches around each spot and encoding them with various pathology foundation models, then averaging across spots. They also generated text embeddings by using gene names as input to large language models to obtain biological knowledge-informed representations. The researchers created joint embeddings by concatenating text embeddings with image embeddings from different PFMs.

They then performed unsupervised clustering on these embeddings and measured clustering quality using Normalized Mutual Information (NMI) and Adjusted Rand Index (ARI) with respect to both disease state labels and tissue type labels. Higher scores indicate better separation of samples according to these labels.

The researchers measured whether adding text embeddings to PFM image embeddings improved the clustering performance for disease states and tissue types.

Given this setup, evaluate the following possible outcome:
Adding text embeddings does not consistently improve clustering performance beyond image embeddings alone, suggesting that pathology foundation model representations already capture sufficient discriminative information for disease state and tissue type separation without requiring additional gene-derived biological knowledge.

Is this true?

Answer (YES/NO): YES